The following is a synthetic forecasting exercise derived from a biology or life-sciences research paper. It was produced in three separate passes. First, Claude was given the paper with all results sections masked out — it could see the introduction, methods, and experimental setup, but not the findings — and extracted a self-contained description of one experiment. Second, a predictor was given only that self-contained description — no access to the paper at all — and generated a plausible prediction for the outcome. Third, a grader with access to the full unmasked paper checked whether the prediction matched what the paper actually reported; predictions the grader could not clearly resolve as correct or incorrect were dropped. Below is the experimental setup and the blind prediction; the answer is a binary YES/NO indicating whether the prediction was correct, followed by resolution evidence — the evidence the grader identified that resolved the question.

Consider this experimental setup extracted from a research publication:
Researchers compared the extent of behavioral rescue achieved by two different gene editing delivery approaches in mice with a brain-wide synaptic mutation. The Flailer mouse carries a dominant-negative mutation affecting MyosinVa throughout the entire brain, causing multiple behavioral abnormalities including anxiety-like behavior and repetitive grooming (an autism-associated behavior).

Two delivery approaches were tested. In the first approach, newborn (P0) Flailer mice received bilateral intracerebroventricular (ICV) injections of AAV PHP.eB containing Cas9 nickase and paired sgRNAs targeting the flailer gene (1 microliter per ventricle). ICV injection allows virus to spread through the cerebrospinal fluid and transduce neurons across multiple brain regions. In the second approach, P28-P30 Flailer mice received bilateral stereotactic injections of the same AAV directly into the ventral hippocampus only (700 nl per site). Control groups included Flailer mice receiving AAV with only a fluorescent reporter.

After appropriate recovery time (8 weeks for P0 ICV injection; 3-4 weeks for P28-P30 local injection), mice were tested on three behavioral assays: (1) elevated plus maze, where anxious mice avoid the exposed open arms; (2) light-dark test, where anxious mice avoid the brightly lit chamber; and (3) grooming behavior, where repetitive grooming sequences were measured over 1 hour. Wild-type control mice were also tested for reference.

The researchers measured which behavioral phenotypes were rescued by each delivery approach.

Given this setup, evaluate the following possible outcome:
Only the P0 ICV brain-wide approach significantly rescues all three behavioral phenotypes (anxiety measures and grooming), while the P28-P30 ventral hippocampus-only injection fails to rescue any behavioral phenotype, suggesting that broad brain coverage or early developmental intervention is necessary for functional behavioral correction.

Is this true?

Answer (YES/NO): NO